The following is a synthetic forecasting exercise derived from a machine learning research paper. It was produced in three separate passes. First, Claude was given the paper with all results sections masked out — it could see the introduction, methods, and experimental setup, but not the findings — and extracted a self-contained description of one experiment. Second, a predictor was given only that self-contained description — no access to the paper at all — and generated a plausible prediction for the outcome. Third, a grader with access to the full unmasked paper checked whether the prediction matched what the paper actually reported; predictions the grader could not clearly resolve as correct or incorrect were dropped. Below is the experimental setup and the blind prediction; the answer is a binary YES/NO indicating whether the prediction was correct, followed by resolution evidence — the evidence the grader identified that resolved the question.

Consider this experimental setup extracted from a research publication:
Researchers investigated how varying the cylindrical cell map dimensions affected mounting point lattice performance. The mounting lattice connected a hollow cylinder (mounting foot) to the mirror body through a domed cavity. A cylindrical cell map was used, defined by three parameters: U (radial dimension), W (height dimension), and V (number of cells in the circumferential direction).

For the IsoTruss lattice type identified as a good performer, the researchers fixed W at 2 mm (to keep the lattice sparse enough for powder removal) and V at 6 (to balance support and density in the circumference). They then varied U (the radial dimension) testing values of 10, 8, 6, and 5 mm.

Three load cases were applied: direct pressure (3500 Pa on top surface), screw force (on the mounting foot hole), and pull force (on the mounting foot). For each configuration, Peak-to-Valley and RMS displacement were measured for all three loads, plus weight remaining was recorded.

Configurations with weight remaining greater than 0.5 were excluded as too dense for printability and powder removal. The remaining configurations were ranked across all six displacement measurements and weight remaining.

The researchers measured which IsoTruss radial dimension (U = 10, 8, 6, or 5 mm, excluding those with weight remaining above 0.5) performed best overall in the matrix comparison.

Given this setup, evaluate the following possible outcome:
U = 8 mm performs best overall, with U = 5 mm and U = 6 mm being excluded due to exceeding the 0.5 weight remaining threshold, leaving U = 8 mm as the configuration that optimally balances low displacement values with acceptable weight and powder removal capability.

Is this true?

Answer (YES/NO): NO